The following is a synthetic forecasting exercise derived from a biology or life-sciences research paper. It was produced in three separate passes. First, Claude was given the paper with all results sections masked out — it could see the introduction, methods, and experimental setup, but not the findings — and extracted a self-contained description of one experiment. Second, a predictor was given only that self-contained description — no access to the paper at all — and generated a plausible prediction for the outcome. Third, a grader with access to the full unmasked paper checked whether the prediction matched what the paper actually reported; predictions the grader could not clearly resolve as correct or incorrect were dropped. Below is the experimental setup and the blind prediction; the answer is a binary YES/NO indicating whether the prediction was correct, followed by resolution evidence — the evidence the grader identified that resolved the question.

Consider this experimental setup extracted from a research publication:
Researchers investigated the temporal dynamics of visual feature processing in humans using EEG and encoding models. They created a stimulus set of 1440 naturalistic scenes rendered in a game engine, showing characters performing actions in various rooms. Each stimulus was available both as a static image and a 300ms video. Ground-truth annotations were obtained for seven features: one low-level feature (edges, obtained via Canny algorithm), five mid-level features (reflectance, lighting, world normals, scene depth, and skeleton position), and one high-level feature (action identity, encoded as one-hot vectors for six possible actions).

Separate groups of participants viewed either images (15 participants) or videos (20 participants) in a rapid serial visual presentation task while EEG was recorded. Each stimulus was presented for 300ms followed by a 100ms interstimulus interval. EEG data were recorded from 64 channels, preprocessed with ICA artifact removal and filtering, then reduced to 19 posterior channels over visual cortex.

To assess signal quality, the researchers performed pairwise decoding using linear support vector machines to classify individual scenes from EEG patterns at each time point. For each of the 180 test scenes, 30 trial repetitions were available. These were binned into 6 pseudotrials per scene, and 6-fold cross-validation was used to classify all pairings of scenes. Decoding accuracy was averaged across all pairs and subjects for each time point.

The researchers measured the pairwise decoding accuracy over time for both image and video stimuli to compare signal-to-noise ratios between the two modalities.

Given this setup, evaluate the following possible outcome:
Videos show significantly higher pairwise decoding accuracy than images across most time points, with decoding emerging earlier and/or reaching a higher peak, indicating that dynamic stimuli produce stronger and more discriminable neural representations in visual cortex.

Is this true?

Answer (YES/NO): NO